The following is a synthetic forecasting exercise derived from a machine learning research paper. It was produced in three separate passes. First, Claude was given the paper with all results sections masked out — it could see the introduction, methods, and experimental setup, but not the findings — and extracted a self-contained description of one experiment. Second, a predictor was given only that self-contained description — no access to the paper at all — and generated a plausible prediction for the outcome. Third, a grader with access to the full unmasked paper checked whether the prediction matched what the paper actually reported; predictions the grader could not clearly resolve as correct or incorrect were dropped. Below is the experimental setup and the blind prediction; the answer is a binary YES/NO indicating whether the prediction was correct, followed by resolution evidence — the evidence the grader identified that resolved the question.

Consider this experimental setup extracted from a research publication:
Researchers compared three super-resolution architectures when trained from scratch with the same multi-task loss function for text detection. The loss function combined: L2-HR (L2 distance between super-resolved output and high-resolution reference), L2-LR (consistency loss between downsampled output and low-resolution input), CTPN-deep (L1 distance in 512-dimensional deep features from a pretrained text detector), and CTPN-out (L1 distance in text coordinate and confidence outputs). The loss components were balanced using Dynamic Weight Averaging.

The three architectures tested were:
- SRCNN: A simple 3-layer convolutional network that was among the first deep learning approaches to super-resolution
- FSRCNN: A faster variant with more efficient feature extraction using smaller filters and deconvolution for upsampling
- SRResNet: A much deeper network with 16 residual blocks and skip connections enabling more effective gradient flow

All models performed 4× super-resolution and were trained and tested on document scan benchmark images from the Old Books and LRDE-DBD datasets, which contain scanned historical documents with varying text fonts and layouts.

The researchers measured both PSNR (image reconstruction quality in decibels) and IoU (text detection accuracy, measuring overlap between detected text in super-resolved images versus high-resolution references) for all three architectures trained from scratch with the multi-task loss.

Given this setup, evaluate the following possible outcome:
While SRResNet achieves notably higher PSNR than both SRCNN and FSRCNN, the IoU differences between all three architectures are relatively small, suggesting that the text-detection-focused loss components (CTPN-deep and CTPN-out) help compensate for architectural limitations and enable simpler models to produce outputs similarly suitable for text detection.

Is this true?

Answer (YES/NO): NO